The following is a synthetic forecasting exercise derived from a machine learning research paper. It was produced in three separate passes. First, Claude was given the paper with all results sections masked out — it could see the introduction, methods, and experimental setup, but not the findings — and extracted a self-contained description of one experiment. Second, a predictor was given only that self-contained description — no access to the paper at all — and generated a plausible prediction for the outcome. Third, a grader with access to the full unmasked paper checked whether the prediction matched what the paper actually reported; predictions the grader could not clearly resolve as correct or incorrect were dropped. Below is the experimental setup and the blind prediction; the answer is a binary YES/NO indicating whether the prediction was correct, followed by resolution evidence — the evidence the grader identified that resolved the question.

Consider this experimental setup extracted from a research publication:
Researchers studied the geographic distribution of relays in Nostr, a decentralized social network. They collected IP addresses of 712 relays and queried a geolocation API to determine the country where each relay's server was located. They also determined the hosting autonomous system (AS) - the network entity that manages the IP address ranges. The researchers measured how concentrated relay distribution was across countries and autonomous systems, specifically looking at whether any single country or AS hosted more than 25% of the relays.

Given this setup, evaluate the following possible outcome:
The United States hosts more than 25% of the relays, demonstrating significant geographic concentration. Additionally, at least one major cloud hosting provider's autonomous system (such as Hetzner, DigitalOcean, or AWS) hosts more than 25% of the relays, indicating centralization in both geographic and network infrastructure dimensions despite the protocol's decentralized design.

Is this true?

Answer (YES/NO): NO